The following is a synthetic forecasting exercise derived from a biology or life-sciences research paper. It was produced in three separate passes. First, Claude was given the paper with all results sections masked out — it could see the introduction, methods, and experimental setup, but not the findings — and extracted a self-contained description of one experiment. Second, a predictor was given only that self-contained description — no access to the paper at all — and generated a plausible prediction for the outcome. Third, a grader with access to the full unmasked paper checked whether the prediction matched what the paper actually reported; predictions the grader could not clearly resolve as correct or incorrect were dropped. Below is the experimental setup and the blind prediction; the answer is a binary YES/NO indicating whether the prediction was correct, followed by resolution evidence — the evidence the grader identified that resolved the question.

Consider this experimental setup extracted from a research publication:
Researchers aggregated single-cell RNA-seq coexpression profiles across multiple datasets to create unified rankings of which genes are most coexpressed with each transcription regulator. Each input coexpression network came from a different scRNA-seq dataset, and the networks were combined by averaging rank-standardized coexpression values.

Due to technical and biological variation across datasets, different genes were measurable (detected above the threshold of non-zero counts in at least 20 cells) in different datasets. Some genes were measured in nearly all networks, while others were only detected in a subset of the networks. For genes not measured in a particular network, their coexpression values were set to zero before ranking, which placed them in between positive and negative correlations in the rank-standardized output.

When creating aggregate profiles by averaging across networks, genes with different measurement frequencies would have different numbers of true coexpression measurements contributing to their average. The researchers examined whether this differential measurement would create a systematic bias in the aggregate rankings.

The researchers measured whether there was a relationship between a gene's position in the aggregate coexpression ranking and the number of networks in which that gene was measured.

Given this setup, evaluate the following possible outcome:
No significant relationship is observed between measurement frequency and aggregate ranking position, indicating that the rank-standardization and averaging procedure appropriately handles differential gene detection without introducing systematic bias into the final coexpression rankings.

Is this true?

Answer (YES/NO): NO